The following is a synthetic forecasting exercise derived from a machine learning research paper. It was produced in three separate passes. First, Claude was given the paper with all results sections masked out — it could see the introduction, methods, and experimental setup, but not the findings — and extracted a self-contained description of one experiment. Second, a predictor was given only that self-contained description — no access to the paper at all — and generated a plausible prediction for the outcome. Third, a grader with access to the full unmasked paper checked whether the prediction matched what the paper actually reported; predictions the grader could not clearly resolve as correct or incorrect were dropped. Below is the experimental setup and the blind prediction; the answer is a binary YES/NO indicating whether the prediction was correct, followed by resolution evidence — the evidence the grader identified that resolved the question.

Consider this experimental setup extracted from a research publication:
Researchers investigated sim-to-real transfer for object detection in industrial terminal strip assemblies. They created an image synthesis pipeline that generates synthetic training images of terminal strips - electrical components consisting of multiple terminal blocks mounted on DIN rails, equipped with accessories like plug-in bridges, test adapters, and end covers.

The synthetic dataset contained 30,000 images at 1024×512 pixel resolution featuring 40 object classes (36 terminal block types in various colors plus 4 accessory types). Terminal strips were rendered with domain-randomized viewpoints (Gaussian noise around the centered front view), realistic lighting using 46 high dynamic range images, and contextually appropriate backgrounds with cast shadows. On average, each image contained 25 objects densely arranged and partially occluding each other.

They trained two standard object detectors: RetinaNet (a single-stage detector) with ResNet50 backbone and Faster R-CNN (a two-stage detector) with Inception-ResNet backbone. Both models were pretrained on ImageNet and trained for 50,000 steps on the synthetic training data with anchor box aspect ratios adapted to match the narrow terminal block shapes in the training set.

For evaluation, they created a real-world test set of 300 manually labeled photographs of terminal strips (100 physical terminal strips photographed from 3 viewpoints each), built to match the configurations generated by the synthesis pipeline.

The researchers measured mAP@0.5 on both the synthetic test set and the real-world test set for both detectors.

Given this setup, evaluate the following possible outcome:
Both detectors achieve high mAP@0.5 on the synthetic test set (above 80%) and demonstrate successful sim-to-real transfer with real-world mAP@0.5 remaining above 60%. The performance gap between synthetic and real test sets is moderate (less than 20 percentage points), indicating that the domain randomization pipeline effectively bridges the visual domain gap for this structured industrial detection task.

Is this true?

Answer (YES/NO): NO